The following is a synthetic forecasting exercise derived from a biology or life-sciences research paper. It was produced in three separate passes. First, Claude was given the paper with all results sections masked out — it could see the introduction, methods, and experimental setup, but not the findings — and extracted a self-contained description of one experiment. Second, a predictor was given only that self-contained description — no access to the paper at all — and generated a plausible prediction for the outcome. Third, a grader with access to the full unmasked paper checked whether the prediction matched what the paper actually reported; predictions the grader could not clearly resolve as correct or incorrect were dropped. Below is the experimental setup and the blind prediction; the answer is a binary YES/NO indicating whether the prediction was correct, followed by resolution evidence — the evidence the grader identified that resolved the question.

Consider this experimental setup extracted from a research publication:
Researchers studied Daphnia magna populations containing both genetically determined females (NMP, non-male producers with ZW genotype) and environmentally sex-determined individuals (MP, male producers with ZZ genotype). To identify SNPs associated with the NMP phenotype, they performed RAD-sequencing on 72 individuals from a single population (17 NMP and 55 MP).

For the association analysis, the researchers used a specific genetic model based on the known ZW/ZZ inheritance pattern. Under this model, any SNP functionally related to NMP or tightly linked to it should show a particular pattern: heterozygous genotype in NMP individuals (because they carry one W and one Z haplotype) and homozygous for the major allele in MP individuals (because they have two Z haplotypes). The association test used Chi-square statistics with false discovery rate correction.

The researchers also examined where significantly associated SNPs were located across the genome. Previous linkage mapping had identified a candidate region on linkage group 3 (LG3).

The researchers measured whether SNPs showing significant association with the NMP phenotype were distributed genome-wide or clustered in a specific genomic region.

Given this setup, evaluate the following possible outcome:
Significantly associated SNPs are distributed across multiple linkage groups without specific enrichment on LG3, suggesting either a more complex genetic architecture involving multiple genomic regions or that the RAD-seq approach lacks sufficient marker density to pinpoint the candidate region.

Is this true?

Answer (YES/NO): NO